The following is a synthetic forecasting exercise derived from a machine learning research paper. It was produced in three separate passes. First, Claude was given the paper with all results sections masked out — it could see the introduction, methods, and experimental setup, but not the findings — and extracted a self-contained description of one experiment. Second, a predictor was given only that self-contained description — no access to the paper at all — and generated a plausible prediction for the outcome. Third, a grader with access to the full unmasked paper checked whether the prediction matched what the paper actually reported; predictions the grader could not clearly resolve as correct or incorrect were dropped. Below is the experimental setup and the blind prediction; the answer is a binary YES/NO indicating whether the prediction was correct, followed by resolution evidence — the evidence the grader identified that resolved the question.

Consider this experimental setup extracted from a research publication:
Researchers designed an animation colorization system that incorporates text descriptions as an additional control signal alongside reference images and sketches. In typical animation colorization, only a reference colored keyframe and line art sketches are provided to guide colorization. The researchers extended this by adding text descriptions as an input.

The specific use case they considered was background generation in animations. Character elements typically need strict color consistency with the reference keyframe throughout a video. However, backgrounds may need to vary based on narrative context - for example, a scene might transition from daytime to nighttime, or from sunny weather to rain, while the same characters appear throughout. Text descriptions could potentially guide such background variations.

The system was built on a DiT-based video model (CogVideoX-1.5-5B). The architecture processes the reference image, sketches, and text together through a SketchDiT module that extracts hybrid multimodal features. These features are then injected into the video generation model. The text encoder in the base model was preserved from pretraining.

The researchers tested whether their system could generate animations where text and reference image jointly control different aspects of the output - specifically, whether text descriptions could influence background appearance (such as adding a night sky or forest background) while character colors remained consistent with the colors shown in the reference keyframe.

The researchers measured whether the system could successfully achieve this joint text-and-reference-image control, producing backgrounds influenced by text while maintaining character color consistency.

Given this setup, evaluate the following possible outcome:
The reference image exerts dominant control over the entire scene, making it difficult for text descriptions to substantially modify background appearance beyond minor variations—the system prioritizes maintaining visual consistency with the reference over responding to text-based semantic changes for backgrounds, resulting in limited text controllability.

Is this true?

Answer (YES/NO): NO